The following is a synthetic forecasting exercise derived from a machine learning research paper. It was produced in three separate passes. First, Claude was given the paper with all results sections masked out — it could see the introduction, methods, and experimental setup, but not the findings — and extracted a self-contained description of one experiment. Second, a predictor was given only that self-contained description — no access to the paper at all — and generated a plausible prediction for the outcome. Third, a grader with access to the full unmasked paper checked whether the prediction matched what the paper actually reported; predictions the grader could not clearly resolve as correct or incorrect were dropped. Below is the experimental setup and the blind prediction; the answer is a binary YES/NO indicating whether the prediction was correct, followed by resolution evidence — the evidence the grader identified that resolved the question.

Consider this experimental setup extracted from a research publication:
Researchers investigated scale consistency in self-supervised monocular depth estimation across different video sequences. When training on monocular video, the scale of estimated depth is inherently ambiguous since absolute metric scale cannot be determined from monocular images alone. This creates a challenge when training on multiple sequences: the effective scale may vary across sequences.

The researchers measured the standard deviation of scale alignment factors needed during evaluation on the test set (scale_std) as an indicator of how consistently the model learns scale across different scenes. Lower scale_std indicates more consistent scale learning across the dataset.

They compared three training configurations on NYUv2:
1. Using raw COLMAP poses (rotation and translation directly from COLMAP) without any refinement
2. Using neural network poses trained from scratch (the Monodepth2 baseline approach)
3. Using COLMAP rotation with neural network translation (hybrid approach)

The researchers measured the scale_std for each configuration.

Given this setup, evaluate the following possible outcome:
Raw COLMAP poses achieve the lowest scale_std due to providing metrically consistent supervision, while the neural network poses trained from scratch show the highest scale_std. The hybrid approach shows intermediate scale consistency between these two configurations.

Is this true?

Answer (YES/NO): NO